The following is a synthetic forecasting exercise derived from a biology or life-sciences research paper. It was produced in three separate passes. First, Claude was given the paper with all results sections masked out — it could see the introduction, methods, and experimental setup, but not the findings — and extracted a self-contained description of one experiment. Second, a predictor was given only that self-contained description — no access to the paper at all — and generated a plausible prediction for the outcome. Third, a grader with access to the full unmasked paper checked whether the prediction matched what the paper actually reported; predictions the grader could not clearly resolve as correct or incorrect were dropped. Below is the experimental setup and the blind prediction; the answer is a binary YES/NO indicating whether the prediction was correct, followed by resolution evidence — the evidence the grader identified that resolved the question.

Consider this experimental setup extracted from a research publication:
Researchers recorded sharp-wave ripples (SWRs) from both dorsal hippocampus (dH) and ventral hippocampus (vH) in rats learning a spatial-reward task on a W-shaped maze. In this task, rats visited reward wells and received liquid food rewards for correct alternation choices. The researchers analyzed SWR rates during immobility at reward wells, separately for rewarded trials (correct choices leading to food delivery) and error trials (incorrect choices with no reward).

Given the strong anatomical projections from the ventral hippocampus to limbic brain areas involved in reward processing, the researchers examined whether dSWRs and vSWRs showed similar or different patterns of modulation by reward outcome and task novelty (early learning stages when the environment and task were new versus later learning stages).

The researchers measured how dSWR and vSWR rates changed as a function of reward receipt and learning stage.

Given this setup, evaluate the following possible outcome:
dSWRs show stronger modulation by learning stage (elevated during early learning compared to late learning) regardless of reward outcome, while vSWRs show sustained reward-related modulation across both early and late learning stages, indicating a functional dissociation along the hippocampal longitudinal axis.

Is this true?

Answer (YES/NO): NO